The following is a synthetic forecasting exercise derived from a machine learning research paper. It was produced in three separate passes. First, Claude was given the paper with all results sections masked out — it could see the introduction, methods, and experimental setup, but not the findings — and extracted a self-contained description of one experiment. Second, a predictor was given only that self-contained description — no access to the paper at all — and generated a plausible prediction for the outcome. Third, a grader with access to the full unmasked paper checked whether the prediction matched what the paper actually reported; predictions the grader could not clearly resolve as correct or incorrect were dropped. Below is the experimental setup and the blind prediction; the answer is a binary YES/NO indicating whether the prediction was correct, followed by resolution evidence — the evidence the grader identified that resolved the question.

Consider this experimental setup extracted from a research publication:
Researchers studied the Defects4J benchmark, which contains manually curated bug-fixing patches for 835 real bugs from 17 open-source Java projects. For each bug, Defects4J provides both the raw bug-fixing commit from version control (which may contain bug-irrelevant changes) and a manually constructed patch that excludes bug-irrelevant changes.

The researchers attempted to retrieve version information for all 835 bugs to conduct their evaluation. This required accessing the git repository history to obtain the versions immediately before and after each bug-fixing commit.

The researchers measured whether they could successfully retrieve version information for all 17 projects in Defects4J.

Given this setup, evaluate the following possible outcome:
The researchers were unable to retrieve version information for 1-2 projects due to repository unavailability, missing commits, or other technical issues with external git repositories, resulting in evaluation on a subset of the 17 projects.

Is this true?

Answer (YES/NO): YES